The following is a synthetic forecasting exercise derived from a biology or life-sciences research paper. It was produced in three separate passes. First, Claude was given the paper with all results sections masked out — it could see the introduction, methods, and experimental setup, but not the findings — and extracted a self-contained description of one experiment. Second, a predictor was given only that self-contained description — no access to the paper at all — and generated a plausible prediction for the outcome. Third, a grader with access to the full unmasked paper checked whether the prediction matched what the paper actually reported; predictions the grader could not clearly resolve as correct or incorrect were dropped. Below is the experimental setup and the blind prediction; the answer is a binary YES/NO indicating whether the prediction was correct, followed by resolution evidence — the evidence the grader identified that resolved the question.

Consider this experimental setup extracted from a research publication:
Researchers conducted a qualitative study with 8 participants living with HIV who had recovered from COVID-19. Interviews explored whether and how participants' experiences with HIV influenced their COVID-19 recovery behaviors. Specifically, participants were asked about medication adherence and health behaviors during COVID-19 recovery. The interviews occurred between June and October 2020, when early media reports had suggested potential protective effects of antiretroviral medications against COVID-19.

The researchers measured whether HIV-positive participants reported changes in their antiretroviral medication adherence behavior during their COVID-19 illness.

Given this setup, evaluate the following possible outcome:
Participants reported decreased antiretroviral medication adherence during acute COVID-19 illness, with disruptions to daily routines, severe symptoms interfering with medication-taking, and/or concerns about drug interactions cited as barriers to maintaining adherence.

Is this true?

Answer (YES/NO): NO